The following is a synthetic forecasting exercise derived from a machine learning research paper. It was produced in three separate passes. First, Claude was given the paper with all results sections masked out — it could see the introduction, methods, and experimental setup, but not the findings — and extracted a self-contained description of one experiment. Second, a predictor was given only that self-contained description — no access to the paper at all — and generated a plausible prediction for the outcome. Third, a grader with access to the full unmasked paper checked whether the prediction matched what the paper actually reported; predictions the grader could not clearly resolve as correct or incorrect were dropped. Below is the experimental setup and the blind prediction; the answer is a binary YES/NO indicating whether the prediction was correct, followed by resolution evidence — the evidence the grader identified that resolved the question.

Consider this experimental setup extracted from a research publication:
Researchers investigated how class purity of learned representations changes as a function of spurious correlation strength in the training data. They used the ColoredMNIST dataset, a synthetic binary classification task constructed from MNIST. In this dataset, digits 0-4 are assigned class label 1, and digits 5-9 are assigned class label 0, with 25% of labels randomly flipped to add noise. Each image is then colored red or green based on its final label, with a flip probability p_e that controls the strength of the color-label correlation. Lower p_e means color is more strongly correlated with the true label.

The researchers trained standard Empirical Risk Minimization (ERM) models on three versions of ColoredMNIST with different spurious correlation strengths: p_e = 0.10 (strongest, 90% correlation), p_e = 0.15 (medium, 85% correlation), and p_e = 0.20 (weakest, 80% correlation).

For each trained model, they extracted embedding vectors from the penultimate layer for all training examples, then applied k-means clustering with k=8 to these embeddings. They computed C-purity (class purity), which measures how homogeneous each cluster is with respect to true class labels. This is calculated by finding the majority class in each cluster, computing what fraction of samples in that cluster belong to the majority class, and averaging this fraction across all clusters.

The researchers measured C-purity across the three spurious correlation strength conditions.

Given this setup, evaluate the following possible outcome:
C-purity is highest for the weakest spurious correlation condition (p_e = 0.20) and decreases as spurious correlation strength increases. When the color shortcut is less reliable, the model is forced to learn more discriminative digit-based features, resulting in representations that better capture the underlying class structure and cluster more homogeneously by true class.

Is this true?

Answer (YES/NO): NO